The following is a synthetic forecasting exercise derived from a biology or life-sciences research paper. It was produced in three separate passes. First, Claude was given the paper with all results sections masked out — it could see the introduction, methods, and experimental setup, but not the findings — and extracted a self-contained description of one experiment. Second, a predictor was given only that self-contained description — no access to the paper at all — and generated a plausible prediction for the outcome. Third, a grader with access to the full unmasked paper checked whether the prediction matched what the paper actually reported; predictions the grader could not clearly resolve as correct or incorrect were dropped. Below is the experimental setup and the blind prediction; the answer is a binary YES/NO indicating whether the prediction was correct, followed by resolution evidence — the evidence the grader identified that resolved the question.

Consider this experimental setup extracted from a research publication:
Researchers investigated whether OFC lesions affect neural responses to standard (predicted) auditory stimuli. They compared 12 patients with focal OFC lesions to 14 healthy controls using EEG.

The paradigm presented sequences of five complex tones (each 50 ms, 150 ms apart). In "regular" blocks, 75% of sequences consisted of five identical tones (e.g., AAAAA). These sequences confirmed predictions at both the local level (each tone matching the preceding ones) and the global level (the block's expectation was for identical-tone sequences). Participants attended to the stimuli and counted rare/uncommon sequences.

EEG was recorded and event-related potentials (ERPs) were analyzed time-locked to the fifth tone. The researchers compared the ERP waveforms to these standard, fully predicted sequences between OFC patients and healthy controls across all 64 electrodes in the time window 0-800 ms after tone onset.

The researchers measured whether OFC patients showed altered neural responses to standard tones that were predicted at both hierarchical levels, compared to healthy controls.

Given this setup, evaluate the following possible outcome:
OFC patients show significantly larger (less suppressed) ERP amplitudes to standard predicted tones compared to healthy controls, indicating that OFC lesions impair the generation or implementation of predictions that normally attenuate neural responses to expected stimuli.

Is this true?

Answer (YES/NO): NO